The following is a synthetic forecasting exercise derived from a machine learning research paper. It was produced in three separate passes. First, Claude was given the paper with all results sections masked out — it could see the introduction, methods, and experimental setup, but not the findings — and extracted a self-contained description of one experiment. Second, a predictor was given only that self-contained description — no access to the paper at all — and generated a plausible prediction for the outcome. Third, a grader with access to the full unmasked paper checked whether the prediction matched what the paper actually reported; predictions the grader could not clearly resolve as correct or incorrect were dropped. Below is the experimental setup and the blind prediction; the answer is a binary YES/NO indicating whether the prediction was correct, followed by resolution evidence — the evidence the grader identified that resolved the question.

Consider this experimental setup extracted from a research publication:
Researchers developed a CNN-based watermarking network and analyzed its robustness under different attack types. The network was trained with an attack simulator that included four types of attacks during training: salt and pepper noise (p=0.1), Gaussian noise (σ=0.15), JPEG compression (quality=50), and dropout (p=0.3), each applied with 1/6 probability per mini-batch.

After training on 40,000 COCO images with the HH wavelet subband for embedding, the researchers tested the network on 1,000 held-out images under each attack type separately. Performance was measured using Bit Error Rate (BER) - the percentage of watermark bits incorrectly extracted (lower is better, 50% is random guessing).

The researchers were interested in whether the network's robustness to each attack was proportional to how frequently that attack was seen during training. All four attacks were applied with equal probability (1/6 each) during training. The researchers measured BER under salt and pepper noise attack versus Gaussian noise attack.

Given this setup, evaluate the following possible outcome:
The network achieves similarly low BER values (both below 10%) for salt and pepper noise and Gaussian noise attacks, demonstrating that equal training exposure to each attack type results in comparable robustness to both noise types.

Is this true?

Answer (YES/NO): NO